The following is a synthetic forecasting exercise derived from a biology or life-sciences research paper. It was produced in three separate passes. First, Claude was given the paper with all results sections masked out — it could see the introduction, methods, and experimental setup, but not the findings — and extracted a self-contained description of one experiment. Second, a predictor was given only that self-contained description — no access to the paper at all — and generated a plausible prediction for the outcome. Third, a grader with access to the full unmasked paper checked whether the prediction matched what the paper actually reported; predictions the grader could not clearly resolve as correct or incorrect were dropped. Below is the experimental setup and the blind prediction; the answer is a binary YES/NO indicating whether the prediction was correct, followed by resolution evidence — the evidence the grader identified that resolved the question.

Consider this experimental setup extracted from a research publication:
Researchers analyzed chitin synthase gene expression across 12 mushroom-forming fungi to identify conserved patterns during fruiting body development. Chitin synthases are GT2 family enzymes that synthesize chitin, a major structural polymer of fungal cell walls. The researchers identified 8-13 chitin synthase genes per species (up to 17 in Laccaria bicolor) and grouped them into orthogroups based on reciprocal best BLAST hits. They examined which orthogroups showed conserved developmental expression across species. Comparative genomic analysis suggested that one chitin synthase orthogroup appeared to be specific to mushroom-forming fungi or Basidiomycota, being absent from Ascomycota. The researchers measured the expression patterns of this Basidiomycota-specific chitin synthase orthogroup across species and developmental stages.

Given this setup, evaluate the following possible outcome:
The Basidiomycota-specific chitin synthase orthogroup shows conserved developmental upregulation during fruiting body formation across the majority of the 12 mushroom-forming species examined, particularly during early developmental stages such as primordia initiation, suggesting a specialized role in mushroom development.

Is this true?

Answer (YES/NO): YES